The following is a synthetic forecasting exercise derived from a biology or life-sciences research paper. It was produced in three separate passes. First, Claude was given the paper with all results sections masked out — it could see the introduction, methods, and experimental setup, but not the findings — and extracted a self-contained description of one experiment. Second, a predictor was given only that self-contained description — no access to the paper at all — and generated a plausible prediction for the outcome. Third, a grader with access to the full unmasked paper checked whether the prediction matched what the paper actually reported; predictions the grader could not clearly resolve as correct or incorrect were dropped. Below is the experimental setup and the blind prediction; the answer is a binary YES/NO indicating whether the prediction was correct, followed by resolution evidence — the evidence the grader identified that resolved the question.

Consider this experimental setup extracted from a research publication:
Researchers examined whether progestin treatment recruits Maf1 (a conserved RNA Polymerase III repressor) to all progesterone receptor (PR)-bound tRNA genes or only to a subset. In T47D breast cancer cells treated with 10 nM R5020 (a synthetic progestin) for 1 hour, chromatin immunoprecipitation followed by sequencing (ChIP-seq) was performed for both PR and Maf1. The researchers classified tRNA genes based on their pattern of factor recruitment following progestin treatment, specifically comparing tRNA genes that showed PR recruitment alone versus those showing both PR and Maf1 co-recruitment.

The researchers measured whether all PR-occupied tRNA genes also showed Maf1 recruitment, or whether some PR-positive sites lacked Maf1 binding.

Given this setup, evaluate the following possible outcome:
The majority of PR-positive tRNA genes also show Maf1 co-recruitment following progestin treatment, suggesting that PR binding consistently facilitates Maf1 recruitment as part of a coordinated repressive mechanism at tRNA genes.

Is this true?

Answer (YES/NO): NO